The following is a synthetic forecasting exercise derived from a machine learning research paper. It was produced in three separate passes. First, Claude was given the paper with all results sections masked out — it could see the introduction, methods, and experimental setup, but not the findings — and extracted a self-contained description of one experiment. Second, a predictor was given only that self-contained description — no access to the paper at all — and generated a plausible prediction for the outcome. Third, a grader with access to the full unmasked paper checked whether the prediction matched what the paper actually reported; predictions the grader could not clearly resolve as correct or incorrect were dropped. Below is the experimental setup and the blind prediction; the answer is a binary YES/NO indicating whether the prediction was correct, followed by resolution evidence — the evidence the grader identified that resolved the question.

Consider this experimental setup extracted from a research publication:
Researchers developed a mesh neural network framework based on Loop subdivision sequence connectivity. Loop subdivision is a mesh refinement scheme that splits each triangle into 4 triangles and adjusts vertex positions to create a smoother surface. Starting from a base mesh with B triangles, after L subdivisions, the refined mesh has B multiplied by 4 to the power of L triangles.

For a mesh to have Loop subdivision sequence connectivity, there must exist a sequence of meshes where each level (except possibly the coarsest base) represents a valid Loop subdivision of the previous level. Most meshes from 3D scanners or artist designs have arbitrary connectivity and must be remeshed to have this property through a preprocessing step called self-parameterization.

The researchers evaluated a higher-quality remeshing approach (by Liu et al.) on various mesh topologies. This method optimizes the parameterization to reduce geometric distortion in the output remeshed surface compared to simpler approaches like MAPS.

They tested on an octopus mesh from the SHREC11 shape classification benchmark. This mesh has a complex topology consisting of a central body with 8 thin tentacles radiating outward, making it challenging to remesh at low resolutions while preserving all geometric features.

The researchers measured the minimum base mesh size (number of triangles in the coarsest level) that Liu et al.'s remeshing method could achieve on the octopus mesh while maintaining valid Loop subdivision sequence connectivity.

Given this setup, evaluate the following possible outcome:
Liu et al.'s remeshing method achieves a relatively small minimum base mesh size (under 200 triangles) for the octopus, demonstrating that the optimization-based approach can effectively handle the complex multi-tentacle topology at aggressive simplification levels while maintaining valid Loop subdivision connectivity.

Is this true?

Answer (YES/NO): NO